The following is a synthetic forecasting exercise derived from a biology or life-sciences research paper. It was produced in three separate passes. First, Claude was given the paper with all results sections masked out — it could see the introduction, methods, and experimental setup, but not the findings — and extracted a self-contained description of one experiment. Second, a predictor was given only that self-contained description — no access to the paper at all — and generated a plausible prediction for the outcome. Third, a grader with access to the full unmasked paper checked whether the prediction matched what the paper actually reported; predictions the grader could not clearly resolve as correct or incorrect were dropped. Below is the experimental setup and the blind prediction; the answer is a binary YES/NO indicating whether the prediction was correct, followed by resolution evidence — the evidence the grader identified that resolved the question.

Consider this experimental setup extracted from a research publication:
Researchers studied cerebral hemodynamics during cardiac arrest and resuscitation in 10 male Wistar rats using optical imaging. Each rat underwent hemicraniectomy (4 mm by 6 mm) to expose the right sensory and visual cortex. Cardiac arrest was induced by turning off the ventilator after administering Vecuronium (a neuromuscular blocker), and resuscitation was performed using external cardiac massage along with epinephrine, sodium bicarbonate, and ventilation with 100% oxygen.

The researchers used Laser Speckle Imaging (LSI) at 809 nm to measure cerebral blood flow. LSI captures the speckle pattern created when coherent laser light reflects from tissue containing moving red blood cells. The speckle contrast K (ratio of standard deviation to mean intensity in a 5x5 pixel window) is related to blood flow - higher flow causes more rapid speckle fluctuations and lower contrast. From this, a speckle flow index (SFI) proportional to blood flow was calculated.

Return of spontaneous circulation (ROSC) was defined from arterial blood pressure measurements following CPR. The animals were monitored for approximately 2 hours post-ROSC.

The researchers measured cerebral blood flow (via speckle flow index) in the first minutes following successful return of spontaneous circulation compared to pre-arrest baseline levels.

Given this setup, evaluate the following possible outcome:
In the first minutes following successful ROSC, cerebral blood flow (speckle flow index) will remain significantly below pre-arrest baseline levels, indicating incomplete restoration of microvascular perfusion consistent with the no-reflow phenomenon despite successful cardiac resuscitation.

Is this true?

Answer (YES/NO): NO